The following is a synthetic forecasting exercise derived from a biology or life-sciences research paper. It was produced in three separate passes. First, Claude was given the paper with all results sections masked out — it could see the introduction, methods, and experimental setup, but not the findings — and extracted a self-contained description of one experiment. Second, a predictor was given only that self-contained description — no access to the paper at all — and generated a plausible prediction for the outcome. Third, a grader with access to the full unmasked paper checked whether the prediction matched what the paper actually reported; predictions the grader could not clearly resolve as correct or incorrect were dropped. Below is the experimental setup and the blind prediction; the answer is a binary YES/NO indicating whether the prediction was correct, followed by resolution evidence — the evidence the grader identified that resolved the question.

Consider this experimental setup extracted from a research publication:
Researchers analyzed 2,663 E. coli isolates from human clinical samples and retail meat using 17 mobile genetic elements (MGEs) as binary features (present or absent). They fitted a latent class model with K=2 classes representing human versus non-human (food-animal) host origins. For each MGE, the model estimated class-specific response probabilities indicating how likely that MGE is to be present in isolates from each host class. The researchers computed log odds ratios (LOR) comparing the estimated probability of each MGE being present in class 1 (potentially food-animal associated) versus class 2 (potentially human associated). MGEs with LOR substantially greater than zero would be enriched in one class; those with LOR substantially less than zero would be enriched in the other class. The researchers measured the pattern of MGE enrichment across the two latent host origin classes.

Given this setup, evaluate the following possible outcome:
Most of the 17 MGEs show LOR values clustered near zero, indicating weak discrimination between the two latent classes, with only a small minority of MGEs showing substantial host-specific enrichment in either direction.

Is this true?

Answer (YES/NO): NO